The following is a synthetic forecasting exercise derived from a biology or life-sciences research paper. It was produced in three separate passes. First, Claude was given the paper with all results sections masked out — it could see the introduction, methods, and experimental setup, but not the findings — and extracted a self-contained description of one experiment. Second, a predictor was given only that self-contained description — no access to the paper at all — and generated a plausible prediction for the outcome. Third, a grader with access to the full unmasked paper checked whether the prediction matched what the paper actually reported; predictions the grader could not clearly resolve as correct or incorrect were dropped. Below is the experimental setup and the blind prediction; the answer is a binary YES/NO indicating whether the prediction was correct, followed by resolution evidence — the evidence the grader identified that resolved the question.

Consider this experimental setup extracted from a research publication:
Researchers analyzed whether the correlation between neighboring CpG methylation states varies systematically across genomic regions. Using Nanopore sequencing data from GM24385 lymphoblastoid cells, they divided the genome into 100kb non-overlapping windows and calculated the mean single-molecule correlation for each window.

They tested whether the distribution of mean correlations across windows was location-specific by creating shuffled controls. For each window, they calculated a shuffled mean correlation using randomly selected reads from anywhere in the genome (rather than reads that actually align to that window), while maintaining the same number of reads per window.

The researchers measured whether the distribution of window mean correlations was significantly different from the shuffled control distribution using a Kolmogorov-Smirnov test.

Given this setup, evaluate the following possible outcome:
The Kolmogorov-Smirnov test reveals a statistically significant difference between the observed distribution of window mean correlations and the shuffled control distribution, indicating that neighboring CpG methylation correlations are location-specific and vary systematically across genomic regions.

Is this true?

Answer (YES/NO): YES